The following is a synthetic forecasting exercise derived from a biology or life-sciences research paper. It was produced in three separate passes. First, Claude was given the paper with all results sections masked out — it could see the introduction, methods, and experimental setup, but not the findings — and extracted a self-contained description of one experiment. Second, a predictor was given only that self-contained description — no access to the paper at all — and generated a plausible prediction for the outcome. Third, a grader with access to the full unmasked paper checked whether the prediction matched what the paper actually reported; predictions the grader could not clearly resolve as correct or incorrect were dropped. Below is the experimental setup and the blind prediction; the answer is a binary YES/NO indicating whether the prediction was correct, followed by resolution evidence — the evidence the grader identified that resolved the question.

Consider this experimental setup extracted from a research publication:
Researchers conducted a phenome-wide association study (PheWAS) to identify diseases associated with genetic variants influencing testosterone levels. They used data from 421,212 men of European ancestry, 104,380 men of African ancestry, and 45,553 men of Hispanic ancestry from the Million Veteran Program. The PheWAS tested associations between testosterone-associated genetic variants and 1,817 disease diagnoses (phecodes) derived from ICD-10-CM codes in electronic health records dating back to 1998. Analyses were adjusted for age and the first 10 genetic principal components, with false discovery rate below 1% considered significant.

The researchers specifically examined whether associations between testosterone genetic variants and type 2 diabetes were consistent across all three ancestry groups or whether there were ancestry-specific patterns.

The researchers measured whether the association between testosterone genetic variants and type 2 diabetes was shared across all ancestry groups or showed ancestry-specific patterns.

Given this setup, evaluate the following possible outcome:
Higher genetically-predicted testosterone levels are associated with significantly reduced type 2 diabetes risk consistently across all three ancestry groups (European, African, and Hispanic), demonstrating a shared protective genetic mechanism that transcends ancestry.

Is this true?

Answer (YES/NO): NO